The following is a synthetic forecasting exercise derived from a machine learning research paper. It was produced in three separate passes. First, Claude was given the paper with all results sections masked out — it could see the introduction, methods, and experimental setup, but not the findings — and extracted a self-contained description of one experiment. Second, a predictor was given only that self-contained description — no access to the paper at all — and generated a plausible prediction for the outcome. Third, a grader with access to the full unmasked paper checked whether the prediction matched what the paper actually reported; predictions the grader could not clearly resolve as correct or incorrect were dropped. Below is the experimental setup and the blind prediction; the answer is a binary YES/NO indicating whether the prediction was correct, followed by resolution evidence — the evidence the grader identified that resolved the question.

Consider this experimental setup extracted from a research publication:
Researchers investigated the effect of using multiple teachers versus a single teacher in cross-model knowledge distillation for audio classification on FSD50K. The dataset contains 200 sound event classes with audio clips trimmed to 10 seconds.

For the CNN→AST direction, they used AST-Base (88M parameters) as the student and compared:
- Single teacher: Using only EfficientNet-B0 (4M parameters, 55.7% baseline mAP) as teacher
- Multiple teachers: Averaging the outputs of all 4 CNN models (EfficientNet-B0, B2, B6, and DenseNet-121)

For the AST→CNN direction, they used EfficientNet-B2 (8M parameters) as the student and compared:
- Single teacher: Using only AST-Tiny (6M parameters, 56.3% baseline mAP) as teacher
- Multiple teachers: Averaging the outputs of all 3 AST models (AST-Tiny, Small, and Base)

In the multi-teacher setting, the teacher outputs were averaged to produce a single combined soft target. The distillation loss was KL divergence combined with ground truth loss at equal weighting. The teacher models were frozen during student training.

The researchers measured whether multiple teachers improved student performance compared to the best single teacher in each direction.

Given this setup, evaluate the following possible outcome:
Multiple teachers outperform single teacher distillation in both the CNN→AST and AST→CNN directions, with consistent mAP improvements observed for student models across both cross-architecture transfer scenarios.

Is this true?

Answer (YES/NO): NO